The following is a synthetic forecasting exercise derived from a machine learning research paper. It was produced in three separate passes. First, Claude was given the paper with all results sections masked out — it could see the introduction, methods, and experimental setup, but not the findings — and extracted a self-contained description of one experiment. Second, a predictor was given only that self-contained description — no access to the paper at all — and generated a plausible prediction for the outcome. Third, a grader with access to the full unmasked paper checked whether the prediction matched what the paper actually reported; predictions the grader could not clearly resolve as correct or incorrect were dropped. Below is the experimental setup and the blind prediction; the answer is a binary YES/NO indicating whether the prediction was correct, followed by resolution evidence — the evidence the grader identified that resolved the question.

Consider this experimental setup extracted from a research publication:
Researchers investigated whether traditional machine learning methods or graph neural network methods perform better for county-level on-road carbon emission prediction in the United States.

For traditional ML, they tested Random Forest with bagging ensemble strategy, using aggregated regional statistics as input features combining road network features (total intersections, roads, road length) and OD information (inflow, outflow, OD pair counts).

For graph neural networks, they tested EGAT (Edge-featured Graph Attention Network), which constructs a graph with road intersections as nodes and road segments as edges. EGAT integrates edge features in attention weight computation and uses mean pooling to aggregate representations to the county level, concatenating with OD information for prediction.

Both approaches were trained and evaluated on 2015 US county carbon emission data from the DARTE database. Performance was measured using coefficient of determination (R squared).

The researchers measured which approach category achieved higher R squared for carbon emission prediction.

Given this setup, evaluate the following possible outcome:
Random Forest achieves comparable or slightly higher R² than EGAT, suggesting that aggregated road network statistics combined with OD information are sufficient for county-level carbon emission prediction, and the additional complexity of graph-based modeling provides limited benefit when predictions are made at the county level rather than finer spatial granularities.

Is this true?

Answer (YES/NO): NO